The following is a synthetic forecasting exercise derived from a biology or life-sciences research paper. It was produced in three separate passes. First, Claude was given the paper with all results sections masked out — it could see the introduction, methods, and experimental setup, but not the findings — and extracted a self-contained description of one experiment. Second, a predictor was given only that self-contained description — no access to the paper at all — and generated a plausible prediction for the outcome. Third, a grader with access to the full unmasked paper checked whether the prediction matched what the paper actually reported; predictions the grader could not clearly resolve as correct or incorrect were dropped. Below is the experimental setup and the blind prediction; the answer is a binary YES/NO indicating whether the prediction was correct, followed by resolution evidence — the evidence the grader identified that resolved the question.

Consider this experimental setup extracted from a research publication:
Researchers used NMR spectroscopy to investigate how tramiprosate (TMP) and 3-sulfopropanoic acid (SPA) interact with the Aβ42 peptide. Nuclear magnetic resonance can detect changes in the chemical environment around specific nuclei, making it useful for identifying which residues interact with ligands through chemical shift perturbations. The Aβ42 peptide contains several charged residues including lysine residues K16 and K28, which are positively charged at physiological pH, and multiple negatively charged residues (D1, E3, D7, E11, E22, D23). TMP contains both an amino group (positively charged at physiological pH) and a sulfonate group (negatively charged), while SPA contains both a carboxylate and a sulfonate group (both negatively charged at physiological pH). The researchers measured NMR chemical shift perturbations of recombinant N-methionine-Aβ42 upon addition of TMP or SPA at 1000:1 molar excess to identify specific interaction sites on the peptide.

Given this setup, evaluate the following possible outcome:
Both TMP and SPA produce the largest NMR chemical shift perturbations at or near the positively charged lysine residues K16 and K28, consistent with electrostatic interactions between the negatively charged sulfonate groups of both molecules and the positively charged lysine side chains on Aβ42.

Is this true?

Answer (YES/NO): NO